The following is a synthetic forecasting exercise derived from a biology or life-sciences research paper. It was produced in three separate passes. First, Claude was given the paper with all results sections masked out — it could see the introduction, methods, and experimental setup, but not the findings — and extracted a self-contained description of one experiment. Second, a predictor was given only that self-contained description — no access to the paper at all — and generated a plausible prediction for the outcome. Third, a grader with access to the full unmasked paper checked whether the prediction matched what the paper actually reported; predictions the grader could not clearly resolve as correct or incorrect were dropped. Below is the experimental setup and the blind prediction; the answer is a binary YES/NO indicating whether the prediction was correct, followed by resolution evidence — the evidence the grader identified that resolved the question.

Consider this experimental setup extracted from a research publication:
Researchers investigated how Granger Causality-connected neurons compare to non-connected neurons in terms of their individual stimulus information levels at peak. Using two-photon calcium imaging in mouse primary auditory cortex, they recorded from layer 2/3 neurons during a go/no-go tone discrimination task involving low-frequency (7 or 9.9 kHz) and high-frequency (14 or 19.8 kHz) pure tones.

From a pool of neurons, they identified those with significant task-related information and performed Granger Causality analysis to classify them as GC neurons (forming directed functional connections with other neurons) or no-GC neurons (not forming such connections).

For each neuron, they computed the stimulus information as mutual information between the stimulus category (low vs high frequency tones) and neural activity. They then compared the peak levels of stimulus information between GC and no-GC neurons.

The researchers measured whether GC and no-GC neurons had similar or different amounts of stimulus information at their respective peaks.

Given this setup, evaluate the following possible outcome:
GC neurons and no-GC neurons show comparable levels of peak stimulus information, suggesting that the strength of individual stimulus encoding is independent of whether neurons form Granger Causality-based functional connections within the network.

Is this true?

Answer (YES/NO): YES